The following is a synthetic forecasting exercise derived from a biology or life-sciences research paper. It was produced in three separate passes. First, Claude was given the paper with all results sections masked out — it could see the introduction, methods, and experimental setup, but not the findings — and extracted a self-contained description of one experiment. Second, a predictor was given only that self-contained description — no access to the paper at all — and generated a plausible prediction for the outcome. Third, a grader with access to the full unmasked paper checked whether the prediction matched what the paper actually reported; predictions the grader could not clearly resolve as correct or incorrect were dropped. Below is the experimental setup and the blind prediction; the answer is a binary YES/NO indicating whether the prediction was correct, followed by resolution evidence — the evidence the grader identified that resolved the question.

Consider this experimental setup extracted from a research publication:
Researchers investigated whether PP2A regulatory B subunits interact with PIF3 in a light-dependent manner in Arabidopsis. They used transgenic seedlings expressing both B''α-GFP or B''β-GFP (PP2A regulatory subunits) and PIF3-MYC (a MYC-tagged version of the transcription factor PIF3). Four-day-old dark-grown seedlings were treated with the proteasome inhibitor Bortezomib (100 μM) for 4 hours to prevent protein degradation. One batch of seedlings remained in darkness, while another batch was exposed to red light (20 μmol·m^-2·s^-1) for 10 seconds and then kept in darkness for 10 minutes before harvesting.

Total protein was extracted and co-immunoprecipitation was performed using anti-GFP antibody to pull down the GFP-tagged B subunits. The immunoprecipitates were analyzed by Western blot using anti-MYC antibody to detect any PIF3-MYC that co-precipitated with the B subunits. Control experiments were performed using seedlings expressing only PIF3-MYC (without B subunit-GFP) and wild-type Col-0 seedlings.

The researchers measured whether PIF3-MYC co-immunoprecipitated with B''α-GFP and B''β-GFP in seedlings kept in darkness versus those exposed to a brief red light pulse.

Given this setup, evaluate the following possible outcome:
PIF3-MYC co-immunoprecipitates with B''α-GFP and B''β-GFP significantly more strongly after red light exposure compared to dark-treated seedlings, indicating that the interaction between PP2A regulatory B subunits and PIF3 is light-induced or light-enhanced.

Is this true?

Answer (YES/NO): NO